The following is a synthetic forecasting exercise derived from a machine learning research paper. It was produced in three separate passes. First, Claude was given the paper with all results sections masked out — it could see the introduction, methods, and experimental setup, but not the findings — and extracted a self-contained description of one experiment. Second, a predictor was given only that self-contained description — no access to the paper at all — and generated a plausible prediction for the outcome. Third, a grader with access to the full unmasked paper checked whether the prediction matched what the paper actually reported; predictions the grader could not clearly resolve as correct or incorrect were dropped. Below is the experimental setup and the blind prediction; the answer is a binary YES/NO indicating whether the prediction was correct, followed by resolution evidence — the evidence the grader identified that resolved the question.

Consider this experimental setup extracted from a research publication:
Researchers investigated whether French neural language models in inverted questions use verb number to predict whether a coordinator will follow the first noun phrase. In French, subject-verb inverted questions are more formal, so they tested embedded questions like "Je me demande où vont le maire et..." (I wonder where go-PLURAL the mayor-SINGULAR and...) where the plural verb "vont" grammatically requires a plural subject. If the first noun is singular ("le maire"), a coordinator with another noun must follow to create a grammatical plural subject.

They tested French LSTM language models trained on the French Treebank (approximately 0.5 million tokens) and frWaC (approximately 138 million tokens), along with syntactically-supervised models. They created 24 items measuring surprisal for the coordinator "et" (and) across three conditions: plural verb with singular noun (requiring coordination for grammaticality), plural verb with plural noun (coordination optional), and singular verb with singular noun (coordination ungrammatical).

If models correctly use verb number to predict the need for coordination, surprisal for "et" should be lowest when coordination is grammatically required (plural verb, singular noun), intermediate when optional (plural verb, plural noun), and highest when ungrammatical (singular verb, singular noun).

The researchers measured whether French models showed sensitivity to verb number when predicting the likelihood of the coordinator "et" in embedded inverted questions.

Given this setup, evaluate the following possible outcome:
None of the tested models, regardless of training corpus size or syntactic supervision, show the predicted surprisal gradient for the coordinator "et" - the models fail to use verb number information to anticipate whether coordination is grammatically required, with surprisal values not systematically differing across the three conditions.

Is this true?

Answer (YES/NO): YES